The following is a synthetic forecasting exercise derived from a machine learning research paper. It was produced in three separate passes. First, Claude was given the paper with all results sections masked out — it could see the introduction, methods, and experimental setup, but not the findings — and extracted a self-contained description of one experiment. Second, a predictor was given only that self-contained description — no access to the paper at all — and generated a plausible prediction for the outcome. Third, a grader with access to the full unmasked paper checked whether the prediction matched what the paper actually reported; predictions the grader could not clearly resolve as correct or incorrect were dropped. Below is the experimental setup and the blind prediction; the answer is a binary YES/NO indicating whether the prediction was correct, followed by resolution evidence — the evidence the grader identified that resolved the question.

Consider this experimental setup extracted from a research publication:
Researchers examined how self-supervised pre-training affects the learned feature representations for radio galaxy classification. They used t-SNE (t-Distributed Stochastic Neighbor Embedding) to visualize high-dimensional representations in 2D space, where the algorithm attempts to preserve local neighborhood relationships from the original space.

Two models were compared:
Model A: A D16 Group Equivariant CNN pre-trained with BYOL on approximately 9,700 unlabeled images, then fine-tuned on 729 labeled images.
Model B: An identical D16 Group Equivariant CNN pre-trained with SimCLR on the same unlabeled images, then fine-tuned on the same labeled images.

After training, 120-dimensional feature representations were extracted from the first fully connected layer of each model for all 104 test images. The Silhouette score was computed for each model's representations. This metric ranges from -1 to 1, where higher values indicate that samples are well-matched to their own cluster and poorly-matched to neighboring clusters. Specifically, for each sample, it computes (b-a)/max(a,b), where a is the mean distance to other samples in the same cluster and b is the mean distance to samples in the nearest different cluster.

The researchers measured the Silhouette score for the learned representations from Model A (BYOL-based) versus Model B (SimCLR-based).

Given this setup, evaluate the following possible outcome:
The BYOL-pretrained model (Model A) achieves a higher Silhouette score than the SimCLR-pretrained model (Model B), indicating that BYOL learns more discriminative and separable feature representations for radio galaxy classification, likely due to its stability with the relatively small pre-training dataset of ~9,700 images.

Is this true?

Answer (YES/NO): YES